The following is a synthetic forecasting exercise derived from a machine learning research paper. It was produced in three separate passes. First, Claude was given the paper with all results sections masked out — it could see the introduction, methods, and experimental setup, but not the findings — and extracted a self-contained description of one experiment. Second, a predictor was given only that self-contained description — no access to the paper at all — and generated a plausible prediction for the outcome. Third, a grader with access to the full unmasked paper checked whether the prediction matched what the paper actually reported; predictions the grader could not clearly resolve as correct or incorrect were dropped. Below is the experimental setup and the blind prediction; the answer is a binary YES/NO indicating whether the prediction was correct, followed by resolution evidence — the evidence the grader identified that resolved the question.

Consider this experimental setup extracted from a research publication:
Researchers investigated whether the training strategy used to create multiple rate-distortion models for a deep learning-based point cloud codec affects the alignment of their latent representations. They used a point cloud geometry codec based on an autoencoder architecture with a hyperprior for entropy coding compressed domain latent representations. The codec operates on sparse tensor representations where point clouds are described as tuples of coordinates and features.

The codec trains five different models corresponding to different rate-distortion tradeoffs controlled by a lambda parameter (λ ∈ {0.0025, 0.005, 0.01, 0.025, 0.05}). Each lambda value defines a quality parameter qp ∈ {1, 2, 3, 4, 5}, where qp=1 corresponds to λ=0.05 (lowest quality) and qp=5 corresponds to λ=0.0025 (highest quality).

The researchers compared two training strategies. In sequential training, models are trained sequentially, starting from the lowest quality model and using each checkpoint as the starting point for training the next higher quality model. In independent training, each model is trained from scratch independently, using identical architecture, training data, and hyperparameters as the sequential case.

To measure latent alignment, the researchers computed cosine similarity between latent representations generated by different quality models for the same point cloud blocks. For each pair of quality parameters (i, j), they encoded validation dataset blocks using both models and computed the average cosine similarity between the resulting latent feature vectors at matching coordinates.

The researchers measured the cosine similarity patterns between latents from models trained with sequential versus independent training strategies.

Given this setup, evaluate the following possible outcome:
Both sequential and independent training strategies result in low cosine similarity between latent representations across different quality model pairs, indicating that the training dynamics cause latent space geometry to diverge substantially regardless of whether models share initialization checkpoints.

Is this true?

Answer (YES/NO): NO